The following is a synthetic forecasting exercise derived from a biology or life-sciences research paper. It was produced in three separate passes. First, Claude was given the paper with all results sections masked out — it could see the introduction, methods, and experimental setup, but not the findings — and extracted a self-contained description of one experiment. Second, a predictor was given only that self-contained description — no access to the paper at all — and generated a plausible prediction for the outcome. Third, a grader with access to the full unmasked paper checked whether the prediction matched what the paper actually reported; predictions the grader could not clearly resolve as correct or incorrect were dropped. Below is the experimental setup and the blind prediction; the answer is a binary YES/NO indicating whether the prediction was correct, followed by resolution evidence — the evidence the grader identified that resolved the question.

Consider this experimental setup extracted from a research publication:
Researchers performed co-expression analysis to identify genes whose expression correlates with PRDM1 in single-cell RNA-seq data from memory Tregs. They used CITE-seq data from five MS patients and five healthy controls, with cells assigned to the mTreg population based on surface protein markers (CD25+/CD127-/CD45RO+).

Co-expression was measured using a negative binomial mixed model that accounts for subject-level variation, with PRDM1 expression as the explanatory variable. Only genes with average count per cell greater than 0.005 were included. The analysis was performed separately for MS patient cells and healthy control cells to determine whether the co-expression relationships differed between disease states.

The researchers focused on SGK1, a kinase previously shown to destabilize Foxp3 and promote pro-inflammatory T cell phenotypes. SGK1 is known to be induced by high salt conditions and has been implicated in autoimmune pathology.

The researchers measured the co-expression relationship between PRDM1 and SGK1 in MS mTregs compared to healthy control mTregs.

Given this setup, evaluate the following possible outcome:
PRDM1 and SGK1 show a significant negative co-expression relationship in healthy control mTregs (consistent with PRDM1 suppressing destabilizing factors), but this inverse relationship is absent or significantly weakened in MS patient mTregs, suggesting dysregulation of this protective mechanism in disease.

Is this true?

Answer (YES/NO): NO